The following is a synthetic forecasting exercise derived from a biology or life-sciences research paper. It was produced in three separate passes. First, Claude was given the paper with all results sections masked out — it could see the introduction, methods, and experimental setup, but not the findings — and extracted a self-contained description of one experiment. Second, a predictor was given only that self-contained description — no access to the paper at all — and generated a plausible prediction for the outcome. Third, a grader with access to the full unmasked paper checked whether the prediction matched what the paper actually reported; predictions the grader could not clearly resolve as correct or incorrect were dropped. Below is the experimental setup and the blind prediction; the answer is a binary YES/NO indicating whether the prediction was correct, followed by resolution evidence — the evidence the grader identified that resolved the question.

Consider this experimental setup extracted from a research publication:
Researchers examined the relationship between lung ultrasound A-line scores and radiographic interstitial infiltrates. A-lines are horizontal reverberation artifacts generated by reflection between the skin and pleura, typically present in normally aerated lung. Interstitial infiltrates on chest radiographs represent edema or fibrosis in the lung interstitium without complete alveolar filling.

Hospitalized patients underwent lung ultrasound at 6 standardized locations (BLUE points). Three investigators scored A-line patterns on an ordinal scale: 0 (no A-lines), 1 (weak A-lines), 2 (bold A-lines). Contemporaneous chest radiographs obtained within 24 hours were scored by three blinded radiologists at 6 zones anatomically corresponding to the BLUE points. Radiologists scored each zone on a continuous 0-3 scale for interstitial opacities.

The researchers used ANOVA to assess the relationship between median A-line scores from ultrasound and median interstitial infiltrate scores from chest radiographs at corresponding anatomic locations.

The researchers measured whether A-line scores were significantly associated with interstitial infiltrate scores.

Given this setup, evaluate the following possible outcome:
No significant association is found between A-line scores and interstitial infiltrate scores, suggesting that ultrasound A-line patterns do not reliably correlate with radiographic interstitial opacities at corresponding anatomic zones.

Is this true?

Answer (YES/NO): YES